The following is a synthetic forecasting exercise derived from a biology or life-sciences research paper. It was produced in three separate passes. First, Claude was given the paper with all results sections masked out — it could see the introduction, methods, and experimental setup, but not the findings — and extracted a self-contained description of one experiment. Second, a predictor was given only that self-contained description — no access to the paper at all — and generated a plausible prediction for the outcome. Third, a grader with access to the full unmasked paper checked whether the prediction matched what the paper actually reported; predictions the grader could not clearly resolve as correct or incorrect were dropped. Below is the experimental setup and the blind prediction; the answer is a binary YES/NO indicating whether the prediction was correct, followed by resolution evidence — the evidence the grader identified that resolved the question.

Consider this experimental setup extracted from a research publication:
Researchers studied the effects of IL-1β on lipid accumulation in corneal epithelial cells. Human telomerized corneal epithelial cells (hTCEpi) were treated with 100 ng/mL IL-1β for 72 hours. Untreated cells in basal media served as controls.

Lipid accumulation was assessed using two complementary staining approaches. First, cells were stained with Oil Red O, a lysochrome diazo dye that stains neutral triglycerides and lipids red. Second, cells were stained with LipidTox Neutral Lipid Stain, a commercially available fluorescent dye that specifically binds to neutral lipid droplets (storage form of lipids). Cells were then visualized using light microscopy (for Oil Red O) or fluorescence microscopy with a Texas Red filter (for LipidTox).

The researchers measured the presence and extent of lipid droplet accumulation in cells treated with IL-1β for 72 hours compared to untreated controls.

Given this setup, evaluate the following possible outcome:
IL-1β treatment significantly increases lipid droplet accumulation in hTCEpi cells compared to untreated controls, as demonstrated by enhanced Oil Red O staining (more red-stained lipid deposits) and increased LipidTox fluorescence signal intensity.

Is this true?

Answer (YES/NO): YES